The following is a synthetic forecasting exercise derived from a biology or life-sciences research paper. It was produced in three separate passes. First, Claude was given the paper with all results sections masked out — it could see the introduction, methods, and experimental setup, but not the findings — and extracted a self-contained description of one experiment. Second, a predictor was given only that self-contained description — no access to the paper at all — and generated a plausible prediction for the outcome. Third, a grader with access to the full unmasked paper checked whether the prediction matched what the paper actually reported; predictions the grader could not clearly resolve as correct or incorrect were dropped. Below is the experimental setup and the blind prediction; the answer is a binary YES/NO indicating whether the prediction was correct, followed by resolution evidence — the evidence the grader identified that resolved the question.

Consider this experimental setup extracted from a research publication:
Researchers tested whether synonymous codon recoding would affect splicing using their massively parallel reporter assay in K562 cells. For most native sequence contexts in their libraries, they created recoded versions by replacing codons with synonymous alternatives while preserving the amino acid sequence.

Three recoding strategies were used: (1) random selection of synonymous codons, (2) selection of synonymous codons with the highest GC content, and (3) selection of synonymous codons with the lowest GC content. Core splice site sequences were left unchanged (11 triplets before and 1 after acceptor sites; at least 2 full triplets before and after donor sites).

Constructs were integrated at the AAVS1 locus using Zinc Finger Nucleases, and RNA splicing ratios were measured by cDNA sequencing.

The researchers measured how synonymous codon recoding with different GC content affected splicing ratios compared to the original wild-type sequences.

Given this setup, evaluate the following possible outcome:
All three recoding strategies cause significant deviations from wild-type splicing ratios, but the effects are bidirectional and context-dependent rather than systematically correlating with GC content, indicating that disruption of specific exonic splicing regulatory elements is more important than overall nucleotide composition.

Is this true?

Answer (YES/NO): NO